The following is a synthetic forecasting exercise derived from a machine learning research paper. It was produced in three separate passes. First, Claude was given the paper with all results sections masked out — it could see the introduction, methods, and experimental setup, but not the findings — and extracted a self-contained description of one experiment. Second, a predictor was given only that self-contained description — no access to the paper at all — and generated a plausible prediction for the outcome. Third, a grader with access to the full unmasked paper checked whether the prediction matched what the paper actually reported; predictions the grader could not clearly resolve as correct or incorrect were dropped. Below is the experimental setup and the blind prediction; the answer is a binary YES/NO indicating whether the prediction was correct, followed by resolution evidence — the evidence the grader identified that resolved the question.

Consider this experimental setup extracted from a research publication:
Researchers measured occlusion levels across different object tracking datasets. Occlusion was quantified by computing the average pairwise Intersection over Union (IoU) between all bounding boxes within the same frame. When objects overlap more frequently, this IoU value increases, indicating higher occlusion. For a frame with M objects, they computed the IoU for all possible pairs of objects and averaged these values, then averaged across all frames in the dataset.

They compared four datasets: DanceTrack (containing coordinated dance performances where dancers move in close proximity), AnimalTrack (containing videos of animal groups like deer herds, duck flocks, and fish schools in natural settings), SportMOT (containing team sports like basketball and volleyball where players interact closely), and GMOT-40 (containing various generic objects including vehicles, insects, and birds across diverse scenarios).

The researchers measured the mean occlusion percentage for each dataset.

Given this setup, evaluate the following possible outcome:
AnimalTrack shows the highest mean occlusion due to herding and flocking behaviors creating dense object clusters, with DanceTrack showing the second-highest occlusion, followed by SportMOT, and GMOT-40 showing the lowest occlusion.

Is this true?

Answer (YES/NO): NO